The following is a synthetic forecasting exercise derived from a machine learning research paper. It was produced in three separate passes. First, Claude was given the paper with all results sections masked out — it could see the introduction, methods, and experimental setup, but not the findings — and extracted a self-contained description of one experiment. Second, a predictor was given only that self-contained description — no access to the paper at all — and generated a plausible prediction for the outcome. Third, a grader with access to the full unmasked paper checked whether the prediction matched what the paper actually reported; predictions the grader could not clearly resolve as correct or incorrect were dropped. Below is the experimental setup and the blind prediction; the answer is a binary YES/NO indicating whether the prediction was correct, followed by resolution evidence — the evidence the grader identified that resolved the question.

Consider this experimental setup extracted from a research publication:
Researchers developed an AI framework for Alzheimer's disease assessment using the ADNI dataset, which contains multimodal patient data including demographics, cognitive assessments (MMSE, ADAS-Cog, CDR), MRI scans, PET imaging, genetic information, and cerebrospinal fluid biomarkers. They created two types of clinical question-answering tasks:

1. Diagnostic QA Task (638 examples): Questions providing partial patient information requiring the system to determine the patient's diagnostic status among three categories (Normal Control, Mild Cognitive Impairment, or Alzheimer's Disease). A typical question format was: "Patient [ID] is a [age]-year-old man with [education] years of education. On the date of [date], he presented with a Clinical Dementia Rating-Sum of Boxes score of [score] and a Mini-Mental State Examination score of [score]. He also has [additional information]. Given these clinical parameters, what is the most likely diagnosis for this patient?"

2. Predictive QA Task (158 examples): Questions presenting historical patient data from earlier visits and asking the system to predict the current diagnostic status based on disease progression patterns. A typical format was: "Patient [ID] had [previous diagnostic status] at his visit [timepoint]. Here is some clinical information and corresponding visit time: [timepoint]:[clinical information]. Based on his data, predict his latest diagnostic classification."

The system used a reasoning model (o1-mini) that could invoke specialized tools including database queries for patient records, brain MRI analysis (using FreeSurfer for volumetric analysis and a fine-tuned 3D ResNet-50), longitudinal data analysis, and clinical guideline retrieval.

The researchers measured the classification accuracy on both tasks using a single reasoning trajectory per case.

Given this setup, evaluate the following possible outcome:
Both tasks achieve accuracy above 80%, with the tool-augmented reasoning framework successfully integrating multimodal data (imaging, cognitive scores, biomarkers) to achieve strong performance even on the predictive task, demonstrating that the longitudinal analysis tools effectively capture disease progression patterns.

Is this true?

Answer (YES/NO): NO